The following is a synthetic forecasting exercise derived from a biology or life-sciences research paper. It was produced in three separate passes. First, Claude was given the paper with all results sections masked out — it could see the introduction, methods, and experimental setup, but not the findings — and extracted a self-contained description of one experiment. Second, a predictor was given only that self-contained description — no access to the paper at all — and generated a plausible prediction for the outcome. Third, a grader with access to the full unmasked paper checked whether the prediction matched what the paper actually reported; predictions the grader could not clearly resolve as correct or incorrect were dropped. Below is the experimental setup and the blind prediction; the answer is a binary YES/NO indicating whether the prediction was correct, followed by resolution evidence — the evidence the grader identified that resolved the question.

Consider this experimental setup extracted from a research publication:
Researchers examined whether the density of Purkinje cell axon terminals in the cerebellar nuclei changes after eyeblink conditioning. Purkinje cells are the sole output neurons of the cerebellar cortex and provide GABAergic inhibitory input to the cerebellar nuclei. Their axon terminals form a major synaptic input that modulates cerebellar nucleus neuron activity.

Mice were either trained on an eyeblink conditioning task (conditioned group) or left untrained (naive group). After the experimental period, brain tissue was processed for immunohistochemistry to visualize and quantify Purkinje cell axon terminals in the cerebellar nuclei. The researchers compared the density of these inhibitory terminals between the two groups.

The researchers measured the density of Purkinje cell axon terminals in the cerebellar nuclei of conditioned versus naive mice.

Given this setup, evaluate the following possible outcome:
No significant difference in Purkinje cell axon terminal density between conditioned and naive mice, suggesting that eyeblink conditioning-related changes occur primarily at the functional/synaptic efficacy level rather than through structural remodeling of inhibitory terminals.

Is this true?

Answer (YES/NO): NO